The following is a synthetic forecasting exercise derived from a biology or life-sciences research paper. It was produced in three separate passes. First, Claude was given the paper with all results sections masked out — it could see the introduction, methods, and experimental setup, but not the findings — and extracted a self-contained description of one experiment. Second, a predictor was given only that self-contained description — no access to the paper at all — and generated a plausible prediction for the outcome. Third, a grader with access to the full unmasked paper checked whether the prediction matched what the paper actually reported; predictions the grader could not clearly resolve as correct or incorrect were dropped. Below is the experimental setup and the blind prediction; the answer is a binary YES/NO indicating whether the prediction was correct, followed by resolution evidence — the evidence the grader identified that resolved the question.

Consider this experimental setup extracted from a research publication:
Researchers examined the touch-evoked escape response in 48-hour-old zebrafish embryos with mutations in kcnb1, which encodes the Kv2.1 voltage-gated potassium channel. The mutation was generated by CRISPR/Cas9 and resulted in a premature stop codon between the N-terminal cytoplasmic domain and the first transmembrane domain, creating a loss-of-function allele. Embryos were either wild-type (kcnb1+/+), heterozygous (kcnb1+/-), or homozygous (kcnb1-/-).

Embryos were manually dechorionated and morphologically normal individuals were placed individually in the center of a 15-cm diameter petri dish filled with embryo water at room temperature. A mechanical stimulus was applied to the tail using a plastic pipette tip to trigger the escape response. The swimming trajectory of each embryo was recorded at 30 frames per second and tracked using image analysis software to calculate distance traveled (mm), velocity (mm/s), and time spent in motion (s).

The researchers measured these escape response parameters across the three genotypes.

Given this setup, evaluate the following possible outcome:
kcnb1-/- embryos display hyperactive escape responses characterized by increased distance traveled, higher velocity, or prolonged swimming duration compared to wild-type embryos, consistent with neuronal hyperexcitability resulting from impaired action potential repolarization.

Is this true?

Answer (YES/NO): YES